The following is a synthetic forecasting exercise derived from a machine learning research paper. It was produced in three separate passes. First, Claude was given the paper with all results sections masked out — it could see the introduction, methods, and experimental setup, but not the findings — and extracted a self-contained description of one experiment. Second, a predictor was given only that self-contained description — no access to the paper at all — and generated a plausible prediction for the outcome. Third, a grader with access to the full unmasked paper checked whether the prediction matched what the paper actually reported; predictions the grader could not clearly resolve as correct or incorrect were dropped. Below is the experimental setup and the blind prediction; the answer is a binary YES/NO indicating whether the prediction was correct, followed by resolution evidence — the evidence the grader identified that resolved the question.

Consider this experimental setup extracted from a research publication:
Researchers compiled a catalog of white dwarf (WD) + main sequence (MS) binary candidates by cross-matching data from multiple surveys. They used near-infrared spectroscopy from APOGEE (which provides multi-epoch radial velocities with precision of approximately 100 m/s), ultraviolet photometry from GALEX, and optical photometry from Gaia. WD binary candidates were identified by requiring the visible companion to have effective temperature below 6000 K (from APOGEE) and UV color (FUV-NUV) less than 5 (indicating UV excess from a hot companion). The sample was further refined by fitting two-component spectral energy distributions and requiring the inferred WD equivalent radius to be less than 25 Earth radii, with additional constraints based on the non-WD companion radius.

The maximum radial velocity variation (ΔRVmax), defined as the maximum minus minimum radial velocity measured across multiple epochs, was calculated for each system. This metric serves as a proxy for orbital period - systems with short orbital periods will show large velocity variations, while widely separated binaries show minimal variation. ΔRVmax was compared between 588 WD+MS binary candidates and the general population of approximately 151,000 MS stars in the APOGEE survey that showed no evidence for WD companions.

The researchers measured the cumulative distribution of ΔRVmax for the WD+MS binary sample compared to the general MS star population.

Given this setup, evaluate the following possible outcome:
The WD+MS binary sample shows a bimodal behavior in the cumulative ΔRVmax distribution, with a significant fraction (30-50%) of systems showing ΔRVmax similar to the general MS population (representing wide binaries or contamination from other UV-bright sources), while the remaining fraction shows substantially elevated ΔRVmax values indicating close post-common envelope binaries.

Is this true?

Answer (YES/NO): NO